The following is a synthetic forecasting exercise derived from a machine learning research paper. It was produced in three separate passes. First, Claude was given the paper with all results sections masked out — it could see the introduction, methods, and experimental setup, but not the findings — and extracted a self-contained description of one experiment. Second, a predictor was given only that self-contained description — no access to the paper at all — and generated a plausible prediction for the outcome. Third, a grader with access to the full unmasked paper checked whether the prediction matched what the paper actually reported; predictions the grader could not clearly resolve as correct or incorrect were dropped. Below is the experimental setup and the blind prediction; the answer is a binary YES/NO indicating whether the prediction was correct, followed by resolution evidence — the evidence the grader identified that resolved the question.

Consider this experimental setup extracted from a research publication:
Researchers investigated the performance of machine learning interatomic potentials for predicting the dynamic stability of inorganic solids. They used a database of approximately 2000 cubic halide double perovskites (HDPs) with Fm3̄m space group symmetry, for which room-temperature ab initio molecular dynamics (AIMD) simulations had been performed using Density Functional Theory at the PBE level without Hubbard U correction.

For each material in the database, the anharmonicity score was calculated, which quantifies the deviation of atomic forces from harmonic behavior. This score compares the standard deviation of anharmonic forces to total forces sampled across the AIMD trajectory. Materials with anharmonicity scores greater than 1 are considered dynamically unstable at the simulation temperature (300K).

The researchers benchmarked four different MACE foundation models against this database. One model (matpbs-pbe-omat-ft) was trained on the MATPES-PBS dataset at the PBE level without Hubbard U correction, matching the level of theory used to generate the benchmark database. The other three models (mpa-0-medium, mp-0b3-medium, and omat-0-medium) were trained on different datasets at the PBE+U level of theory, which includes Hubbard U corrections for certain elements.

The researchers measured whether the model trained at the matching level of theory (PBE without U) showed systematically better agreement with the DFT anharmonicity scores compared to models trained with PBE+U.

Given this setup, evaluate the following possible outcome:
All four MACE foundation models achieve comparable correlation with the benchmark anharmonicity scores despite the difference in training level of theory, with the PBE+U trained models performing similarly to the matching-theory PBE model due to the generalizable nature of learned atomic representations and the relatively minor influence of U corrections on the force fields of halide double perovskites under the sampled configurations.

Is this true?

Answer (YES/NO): NO